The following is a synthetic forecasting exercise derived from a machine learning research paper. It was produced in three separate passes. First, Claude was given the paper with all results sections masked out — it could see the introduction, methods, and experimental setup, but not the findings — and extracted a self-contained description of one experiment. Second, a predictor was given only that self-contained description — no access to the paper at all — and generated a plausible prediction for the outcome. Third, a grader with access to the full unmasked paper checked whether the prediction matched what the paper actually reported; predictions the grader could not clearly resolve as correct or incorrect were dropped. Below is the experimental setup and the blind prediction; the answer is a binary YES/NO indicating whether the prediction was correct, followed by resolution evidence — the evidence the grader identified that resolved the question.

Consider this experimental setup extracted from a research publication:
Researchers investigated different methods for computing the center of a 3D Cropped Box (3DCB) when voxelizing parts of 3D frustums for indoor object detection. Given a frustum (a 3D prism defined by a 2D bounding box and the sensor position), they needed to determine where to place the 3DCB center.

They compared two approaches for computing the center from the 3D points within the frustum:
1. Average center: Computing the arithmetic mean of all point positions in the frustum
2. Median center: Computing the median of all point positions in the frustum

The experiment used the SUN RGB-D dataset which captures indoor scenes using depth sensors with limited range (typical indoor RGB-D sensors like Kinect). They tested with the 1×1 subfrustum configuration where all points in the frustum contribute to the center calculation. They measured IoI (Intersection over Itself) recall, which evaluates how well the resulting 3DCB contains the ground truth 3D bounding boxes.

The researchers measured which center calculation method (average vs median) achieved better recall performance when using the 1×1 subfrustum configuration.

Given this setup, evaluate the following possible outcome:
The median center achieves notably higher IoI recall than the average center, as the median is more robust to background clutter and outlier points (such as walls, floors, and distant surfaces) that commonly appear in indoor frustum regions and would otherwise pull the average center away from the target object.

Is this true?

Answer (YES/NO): NO